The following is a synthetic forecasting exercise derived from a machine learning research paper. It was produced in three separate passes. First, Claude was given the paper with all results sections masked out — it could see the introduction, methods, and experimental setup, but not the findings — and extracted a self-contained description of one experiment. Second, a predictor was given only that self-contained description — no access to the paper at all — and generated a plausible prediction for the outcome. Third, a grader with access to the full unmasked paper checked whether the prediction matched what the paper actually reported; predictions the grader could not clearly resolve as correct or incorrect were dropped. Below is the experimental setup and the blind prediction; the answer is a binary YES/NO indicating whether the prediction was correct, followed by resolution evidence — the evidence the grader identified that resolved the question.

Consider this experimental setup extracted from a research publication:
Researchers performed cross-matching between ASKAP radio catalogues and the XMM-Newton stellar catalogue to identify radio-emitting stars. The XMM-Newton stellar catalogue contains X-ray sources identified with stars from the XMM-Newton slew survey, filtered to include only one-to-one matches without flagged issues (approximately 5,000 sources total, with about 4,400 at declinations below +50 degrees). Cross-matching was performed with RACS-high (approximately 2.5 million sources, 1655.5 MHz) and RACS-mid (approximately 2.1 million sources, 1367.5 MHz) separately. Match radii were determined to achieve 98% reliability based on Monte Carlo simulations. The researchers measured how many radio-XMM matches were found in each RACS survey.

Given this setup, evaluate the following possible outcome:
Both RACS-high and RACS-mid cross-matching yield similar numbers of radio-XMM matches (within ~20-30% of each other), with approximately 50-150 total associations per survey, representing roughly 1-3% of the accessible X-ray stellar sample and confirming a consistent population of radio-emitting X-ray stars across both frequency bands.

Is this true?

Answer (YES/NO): NO